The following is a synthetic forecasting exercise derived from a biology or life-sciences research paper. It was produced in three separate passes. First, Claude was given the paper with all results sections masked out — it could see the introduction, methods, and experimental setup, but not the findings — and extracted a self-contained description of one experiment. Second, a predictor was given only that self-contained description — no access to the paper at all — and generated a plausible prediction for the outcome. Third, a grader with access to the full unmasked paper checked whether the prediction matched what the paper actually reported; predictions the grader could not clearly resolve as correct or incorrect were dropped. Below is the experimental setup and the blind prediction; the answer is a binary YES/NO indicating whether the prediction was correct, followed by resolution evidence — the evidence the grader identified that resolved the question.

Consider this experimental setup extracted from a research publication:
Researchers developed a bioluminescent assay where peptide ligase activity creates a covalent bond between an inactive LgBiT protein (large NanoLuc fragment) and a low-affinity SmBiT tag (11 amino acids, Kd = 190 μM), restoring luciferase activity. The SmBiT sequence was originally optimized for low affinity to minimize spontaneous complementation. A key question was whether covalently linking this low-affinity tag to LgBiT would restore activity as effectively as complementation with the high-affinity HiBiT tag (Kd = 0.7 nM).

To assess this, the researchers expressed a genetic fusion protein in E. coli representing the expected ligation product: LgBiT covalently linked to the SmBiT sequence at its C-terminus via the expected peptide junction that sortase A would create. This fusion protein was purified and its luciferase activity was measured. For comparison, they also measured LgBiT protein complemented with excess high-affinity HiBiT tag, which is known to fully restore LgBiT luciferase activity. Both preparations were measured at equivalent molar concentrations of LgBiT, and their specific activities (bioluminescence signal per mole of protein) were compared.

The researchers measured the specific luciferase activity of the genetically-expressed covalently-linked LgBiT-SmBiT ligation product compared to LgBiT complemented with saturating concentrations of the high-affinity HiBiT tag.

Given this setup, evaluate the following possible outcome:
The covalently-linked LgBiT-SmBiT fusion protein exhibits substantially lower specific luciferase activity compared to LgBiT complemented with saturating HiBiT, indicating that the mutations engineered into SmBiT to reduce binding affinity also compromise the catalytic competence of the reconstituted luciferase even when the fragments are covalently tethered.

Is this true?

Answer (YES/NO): NO